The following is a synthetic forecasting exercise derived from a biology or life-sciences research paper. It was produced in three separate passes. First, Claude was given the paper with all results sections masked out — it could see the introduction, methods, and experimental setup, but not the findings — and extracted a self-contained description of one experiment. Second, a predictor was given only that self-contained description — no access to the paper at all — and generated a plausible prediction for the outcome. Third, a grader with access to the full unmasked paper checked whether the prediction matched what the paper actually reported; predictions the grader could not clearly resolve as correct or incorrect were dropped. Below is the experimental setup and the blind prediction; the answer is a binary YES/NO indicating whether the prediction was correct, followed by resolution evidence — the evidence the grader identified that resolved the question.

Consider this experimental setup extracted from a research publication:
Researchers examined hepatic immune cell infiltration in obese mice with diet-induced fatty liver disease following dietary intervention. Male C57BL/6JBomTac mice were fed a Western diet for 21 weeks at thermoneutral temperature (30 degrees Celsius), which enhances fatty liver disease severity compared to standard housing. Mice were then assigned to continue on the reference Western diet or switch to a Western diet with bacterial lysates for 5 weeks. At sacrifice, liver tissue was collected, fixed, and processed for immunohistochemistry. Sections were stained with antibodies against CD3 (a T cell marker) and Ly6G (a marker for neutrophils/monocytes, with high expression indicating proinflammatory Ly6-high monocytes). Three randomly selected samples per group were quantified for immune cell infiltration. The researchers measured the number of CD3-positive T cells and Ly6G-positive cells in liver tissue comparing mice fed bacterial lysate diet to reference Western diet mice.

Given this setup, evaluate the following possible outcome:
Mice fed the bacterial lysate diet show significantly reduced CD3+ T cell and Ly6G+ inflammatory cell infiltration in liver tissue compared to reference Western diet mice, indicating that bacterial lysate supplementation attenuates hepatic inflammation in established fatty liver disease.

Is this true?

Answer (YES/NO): YES